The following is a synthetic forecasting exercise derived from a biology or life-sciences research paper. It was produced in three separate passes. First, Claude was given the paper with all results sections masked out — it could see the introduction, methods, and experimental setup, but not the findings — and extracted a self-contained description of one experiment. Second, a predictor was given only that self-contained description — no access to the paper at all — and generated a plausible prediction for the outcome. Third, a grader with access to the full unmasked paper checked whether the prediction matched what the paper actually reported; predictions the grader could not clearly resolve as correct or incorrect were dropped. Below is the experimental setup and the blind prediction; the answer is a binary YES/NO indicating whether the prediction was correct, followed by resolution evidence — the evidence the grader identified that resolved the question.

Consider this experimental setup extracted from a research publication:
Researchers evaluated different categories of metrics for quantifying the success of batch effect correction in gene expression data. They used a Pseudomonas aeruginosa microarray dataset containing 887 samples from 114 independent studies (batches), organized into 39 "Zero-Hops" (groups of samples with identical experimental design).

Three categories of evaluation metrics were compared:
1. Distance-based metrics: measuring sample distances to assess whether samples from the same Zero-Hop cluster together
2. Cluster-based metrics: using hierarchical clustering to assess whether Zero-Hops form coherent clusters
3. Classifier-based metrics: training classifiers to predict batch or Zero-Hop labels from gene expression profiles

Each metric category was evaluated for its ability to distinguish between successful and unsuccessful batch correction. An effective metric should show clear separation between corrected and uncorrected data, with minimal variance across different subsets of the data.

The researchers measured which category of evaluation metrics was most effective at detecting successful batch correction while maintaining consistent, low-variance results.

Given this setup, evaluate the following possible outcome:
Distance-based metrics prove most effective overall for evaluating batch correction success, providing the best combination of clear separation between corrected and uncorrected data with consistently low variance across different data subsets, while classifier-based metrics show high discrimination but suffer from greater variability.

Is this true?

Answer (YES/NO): NO